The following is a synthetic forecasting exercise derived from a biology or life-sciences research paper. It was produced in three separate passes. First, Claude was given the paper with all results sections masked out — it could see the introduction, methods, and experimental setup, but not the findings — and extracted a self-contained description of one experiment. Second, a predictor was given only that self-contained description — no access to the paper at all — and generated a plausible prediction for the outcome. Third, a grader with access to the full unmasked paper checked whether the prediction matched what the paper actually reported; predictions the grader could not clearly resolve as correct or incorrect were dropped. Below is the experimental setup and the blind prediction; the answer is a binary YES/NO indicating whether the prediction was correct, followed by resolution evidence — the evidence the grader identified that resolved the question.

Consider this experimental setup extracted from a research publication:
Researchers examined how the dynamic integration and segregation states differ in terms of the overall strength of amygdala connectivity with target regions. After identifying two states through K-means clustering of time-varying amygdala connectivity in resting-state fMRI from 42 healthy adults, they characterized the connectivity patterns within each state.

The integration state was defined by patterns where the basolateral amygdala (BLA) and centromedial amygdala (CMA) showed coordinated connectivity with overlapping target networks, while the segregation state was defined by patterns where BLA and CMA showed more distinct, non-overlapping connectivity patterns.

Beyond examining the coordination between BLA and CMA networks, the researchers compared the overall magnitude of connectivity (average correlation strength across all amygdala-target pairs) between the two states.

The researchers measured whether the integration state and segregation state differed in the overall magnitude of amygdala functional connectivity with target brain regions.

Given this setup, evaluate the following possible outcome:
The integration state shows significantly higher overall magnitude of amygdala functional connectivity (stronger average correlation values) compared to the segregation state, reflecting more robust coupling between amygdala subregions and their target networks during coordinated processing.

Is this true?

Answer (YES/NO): YES